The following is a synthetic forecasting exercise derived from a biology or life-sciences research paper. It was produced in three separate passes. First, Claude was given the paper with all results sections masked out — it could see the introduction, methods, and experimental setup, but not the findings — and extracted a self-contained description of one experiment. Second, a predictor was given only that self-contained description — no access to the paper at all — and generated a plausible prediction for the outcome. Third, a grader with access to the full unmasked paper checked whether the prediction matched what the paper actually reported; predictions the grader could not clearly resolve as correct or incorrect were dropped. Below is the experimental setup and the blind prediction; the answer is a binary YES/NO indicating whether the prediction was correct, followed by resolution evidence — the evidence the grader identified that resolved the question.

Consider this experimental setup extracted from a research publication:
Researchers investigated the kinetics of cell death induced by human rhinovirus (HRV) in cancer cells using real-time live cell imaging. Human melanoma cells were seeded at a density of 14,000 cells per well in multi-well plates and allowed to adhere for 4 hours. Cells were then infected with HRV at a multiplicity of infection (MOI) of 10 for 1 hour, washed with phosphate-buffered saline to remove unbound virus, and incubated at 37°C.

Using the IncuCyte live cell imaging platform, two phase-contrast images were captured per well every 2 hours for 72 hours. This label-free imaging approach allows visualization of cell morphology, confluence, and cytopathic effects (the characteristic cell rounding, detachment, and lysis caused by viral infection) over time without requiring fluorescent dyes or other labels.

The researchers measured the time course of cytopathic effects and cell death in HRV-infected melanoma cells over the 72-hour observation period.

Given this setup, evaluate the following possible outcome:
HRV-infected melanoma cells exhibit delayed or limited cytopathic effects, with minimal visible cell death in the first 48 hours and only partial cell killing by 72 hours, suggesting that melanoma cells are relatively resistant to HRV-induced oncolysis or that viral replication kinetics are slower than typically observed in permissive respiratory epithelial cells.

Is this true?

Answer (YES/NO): NO